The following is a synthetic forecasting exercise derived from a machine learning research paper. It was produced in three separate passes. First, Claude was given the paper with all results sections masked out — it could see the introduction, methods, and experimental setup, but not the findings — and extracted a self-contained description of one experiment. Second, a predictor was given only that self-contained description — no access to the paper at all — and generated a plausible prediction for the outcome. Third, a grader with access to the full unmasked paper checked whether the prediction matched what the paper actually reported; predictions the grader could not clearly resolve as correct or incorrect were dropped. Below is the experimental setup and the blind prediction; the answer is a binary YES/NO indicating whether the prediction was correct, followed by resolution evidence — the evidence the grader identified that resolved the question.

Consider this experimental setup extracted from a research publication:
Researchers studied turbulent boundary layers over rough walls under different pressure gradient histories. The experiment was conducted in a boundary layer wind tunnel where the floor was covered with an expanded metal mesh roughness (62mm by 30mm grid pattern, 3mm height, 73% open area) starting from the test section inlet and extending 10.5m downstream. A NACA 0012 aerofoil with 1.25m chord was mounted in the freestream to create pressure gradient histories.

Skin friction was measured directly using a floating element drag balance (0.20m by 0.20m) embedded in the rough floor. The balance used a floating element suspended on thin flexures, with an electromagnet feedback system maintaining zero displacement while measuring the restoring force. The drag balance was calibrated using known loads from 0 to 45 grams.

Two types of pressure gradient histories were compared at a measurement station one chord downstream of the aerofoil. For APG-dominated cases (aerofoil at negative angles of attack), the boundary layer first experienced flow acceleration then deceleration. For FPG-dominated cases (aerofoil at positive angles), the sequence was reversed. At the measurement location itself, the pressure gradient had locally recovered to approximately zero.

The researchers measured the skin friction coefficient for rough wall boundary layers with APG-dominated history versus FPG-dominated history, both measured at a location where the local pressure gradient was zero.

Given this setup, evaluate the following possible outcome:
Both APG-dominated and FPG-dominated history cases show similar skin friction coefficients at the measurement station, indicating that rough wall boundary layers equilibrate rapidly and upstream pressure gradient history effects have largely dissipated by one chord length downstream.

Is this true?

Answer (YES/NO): NO